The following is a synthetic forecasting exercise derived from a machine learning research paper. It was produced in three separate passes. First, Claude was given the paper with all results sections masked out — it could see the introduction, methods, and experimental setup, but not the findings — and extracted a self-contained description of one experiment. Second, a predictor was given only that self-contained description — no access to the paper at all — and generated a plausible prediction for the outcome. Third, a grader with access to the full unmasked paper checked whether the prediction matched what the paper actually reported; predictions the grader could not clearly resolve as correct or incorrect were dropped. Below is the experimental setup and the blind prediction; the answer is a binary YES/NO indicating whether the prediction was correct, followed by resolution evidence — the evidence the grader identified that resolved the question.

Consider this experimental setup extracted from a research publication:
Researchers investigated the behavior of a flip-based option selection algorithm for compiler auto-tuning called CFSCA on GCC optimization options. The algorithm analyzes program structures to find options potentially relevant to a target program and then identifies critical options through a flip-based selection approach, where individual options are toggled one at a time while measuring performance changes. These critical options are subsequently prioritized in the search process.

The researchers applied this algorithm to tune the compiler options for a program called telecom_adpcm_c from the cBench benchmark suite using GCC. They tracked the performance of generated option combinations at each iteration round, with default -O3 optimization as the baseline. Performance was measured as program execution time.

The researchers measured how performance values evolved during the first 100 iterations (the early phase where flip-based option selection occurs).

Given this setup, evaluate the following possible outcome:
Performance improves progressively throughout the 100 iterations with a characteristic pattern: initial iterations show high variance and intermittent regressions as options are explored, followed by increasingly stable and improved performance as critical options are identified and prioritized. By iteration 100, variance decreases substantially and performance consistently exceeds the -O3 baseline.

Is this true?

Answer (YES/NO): NO